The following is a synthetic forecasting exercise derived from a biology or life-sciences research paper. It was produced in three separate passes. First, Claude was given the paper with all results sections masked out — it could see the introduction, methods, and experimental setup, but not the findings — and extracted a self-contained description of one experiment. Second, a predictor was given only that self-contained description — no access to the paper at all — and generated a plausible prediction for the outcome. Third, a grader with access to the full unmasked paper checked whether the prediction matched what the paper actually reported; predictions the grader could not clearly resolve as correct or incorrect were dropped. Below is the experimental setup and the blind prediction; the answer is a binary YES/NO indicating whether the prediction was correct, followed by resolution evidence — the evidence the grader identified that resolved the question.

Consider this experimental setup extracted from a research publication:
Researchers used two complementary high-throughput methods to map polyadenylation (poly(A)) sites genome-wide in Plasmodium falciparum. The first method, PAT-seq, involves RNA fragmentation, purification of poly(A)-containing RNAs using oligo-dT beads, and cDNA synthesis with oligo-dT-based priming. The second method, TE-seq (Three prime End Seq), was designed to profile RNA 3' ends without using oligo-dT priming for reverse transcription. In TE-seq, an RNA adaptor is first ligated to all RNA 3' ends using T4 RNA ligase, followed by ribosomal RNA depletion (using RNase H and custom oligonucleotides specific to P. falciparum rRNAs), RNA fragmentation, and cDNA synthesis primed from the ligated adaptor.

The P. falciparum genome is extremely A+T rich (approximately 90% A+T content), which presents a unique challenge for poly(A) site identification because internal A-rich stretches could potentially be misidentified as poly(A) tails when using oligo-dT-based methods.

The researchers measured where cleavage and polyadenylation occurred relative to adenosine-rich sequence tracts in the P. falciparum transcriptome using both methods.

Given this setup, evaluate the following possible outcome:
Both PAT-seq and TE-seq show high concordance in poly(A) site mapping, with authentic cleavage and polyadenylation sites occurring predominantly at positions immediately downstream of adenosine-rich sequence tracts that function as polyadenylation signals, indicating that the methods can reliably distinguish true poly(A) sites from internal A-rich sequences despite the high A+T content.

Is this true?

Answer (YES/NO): NO